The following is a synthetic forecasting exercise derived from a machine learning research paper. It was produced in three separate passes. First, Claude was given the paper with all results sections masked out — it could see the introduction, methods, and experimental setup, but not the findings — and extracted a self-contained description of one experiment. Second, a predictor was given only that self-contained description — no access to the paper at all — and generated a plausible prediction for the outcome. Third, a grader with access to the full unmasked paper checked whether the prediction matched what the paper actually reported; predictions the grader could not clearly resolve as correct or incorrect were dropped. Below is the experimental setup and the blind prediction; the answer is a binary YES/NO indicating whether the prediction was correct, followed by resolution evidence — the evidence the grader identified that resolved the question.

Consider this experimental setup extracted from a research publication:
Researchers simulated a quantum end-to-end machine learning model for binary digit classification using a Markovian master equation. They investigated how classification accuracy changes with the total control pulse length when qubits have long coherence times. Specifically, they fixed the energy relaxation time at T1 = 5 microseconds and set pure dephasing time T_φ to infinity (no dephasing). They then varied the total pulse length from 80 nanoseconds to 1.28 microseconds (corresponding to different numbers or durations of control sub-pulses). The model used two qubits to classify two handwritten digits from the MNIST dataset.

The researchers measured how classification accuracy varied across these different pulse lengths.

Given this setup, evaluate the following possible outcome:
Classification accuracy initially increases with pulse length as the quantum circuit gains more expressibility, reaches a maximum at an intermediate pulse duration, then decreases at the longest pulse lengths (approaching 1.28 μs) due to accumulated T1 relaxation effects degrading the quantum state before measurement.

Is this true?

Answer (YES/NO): NO